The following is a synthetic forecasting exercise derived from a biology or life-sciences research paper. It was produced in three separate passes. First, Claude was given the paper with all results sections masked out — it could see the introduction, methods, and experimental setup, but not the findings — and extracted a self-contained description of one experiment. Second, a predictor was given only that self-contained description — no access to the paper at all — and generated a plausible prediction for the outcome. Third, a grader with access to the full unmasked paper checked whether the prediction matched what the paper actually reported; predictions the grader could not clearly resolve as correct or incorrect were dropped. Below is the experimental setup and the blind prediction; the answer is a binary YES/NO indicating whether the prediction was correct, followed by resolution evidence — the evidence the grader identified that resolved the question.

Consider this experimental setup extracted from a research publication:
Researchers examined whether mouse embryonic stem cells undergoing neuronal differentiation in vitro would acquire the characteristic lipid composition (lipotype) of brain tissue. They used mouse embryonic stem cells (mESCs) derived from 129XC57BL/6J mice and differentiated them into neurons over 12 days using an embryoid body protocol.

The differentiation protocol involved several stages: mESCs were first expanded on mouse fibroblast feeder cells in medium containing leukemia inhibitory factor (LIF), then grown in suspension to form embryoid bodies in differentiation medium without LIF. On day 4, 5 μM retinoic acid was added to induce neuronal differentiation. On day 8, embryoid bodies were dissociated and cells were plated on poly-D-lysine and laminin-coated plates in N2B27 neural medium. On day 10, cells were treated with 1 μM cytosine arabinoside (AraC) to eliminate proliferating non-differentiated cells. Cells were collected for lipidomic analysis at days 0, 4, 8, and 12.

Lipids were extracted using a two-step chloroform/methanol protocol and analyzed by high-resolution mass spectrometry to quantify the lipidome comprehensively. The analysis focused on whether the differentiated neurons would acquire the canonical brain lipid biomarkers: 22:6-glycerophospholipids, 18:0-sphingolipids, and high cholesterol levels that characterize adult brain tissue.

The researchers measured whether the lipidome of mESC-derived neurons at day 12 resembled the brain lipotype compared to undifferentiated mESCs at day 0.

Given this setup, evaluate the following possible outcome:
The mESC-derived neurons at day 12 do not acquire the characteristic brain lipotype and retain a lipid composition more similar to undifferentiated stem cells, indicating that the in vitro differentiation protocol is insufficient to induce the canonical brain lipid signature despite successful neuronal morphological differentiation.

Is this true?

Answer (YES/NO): YES